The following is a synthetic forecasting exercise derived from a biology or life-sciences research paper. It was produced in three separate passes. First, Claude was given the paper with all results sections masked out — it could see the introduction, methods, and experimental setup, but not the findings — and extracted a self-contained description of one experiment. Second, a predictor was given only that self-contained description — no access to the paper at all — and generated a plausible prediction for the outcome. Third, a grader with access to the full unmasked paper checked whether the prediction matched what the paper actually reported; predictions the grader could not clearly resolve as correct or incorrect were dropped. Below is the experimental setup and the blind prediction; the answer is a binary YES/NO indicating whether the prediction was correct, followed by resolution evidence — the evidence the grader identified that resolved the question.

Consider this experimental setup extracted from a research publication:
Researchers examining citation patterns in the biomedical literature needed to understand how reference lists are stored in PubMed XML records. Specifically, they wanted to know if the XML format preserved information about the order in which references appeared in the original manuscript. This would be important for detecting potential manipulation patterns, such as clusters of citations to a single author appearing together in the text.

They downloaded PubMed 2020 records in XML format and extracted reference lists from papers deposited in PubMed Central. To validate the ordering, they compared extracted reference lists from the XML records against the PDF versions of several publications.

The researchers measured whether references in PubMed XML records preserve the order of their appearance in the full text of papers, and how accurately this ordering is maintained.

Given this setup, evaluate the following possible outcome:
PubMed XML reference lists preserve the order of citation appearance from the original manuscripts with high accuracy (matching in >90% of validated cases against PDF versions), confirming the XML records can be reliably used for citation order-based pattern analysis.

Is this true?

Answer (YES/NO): NO